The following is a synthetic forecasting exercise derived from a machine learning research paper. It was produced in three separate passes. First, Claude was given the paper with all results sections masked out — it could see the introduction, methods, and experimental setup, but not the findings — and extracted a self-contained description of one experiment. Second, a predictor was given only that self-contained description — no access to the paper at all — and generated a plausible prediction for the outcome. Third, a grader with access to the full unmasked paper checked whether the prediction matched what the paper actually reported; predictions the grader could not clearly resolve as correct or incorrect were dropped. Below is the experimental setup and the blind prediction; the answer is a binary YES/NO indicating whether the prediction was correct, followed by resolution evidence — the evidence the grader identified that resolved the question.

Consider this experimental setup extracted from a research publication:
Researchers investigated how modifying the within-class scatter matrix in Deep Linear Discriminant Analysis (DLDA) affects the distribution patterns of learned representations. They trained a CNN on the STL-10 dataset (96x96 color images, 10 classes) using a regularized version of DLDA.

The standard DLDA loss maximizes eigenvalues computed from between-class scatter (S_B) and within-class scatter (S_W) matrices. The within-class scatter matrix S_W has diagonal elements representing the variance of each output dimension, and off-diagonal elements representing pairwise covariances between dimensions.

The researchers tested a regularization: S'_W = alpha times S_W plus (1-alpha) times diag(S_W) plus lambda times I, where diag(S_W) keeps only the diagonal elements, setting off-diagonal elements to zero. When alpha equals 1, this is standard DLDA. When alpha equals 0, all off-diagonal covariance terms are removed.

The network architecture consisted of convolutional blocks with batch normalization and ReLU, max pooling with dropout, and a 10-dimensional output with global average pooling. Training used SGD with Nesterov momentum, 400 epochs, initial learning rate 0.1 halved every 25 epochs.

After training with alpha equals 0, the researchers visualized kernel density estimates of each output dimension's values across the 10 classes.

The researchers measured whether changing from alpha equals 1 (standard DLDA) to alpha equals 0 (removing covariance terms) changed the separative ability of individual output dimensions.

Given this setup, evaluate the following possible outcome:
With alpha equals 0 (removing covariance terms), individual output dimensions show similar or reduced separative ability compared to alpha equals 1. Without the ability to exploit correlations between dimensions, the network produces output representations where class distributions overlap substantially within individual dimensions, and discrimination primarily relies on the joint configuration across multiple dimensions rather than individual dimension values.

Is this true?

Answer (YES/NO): NO